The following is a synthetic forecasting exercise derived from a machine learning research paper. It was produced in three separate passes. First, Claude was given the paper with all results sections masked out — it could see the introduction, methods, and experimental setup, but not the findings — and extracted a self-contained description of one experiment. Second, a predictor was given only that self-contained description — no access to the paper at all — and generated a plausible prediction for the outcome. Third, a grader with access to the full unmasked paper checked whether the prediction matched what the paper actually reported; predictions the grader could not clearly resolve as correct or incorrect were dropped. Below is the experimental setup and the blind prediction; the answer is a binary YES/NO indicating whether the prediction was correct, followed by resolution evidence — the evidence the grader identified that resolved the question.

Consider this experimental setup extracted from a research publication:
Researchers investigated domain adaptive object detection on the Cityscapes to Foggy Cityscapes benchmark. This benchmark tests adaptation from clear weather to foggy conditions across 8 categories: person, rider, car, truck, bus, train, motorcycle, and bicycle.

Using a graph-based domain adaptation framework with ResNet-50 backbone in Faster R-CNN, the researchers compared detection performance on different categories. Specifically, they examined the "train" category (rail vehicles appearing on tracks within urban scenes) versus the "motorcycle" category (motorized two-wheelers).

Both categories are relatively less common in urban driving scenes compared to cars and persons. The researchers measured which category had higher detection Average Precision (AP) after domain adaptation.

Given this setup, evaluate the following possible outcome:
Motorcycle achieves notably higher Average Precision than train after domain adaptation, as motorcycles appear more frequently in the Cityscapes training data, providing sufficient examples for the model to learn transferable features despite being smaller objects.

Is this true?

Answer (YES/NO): NO